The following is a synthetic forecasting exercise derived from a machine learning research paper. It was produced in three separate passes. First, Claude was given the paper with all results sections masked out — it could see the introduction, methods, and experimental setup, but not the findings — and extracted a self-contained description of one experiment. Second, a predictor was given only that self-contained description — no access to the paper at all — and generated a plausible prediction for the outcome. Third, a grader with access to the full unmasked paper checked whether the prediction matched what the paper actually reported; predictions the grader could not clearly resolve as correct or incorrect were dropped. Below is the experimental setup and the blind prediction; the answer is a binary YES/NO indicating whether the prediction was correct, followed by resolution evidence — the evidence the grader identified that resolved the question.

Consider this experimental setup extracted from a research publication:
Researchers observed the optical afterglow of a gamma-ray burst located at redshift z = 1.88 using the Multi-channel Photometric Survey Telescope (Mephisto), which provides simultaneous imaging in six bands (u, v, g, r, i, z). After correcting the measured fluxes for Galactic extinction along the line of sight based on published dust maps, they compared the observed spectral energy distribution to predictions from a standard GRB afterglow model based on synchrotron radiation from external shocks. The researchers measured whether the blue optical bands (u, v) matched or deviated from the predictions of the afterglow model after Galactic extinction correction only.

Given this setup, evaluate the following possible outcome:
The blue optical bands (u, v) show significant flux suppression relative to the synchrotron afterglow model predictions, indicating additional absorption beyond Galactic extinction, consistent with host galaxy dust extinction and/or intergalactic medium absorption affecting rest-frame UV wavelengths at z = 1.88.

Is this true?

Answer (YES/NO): YES